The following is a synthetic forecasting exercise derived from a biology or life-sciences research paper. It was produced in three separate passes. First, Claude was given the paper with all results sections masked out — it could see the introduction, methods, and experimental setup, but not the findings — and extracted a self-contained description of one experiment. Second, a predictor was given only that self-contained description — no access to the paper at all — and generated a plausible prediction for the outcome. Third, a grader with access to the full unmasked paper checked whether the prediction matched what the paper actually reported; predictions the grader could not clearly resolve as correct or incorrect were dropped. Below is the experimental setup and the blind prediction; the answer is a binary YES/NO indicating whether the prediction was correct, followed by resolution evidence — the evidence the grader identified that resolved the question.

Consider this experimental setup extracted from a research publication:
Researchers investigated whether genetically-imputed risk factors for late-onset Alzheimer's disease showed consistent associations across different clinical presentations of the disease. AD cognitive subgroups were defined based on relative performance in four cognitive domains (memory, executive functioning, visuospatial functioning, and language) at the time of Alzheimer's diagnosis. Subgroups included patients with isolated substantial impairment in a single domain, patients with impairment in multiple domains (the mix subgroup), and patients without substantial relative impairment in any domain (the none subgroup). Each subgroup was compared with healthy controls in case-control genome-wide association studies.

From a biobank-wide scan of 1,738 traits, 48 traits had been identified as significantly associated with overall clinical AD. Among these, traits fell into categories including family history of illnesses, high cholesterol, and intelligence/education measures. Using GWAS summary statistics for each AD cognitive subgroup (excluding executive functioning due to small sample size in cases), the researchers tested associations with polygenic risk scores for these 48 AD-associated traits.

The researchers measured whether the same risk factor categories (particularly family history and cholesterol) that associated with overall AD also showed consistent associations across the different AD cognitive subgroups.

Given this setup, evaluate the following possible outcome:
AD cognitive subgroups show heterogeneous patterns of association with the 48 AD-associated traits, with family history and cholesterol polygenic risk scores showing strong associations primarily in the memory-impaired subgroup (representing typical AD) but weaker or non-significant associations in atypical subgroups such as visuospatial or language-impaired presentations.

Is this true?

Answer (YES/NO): NO